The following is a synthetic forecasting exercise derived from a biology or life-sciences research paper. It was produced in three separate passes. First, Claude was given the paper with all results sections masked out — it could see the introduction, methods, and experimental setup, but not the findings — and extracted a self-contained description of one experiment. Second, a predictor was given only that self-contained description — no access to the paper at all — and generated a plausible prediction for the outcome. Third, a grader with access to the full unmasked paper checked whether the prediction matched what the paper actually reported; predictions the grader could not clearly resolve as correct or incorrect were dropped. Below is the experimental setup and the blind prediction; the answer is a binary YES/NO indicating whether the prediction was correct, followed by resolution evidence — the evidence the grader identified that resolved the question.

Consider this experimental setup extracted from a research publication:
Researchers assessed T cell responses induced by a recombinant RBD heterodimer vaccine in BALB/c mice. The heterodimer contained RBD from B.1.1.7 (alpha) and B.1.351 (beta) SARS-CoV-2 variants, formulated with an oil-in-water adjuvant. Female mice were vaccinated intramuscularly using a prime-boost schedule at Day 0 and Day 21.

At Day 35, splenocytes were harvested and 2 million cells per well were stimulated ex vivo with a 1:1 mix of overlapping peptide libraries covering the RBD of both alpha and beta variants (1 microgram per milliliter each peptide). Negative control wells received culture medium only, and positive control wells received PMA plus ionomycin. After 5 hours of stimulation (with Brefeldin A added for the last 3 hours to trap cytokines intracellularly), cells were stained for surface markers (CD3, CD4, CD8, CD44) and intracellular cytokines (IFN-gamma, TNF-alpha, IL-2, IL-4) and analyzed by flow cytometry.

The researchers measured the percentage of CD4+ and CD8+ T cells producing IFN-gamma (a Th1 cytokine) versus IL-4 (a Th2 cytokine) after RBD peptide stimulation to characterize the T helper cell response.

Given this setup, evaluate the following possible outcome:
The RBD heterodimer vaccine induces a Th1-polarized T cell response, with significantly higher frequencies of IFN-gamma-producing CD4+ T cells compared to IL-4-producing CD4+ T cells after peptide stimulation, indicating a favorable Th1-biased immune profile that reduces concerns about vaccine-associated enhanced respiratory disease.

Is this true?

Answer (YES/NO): YES